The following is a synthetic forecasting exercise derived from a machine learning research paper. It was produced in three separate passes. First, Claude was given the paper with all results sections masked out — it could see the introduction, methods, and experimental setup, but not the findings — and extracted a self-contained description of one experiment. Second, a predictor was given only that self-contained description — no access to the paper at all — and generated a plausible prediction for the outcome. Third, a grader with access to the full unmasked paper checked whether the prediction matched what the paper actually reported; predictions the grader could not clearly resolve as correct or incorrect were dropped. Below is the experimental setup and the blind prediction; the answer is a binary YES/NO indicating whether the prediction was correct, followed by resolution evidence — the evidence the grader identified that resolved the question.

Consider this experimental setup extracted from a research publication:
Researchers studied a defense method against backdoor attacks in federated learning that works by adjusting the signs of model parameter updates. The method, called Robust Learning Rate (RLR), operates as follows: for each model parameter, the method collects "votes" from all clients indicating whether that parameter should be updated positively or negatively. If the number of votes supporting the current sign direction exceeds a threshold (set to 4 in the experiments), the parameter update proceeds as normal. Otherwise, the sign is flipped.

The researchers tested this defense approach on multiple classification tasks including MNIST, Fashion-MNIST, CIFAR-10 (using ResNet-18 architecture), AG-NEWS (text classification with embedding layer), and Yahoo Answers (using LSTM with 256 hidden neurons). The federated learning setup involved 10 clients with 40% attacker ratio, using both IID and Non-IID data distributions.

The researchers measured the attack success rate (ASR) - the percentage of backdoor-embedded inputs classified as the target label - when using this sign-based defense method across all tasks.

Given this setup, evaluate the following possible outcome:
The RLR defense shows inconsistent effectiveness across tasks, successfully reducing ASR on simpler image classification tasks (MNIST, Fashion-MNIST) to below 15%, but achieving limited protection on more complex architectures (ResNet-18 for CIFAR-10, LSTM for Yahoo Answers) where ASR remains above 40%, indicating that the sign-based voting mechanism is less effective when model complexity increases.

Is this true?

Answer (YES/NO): NO